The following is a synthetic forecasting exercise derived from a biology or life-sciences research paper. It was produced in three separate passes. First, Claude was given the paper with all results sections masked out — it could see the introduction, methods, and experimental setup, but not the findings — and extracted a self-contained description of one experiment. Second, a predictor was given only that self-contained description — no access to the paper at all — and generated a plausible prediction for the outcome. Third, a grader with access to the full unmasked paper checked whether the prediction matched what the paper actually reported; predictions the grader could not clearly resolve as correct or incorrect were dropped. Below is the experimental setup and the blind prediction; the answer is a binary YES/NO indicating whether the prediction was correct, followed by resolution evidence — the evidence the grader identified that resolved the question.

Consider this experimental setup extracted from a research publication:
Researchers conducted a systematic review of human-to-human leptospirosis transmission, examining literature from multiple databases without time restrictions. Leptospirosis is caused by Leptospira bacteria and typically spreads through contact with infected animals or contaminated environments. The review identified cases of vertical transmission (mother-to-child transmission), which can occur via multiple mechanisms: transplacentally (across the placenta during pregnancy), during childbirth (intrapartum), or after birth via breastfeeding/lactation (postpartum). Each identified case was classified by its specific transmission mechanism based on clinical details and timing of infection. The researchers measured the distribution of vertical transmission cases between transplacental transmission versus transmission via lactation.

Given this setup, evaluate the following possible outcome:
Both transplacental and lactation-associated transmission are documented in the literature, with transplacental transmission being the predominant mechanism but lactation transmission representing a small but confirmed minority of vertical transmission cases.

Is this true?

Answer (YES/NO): YES